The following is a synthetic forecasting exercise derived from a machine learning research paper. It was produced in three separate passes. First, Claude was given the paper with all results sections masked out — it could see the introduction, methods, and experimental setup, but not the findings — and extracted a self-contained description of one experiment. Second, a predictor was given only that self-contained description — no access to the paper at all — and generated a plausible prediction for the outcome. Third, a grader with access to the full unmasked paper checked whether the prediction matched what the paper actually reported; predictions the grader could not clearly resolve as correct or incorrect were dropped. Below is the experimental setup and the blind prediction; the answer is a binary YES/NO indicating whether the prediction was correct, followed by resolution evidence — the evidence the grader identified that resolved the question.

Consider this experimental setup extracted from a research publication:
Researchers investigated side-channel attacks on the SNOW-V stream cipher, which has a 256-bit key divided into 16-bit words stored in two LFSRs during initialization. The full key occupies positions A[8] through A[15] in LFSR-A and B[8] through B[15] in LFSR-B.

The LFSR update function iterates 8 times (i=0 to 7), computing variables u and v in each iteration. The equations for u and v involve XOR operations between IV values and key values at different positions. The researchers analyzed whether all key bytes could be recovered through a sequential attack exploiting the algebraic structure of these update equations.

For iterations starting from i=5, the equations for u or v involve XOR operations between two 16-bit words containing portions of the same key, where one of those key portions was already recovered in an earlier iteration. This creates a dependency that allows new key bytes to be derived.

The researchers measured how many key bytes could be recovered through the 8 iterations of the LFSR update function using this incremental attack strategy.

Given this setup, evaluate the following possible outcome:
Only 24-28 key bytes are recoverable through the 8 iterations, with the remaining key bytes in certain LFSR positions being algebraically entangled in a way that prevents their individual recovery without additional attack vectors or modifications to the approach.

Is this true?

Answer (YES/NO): NO